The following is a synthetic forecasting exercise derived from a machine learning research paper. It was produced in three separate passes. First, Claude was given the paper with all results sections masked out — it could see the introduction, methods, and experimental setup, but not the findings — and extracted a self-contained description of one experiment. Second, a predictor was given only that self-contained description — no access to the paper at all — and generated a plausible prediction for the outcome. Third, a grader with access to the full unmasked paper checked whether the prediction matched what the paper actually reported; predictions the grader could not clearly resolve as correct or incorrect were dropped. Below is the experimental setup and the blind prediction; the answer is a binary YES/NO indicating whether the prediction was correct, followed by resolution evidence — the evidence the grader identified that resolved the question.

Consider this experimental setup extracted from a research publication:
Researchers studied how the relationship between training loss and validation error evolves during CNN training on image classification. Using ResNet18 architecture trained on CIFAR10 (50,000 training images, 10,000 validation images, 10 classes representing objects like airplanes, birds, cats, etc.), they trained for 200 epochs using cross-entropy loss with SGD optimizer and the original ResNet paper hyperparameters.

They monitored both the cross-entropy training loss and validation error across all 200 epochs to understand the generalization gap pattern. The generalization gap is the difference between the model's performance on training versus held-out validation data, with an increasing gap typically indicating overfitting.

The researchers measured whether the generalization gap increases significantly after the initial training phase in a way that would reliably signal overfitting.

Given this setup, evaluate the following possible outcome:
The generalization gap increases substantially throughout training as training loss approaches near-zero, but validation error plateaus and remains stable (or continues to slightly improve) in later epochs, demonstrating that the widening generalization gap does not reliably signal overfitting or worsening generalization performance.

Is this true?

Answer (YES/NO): NO